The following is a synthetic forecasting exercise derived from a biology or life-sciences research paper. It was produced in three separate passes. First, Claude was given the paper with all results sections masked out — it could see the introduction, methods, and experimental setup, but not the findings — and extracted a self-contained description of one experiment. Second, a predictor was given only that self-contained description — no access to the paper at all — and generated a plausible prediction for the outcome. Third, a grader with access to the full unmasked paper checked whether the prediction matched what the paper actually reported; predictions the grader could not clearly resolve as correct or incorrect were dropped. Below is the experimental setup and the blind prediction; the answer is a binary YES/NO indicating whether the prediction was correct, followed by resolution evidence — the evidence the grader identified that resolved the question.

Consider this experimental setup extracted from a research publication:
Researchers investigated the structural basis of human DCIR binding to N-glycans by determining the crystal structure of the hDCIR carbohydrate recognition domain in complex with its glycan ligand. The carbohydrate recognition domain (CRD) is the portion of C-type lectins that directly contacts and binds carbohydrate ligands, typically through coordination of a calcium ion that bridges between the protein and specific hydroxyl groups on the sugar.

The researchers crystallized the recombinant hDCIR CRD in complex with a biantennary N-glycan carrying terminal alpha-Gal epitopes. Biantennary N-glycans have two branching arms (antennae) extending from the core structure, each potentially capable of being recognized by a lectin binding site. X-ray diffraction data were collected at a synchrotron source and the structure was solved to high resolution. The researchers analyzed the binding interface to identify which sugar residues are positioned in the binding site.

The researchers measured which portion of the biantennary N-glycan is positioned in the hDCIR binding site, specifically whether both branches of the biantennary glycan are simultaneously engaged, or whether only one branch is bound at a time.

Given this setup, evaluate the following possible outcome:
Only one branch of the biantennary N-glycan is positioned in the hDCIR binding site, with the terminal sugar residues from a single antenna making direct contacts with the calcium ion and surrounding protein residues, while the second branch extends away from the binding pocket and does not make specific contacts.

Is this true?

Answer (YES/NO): NO